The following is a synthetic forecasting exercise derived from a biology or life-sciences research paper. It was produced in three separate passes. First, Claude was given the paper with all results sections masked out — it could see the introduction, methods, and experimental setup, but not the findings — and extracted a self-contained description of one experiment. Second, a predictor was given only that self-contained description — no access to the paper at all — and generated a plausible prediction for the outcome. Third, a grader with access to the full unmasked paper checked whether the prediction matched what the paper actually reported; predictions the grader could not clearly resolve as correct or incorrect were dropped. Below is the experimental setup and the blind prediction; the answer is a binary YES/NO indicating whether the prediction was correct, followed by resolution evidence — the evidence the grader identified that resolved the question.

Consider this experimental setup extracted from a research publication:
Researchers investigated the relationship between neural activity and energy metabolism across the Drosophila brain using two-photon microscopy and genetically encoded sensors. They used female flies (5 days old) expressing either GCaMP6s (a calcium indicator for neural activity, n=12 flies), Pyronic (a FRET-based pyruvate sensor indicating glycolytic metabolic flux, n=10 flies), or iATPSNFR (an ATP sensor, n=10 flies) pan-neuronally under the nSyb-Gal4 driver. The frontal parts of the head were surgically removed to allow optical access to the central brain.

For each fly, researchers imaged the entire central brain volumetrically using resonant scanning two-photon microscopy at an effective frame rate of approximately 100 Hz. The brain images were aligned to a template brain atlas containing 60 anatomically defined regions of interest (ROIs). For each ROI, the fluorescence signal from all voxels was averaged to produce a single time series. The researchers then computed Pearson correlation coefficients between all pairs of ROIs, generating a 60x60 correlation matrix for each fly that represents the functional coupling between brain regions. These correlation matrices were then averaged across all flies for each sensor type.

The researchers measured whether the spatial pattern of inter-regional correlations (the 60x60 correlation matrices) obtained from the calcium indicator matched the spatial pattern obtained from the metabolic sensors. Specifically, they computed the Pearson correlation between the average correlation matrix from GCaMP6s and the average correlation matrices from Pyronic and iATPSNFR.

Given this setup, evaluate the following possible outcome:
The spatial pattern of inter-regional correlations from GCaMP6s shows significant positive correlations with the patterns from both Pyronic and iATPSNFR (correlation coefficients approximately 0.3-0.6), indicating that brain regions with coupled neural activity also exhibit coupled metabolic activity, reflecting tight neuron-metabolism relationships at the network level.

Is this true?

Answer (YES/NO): NO